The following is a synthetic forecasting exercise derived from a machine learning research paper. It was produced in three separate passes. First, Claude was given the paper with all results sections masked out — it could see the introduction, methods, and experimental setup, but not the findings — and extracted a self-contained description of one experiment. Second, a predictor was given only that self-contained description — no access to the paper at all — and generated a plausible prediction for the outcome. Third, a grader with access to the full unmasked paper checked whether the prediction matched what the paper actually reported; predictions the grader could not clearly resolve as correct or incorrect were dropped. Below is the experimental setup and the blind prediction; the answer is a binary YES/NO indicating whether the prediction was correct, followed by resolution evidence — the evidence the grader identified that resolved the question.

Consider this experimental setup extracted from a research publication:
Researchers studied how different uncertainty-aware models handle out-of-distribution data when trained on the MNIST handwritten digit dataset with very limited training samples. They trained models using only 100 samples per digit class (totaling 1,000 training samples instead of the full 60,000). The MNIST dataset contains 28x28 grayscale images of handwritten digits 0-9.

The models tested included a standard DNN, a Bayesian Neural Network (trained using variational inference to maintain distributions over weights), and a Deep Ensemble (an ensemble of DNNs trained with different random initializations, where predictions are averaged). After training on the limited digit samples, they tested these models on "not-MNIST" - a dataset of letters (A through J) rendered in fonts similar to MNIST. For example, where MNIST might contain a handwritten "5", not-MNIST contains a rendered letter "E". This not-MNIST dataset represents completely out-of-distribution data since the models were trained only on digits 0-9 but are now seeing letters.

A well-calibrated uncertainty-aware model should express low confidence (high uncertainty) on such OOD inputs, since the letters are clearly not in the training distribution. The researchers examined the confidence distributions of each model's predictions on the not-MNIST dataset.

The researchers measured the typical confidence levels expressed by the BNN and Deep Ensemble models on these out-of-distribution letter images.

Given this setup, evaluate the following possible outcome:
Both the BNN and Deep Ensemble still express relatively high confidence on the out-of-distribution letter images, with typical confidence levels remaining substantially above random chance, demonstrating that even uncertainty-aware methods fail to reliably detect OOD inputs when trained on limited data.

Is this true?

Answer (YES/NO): YES